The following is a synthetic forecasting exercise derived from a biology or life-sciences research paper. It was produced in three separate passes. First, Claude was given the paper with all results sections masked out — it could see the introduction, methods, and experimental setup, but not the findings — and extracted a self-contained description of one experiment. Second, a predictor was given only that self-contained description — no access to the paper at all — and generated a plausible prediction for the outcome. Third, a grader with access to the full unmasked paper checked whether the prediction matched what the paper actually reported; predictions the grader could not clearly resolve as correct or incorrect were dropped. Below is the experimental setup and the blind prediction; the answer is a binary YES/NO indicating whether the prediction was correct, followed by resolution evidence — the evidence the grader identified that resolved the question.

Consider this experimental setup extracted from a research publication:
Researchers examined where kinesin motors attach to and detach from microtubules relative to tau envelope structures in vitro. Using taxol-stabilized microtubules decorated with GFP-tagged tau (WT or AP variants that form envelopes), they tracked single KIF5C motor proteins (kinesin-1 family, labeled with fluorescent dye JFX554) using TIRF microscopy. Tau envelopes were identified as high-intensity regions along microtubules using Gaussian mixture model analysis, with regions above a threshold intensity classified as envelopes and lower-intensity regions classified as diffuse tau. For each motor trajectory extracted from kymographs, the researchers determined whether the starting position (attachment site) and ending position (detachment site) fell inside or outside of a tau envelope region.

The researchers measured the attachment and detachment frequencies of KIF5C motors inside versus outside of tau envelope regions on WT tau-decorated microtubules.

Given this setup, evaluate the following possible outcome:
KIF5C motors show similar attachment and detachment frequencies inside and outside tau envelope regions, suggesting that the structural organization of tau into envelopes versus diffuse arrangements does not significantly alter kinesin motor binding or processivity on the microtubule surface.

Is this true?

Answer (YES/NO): YES